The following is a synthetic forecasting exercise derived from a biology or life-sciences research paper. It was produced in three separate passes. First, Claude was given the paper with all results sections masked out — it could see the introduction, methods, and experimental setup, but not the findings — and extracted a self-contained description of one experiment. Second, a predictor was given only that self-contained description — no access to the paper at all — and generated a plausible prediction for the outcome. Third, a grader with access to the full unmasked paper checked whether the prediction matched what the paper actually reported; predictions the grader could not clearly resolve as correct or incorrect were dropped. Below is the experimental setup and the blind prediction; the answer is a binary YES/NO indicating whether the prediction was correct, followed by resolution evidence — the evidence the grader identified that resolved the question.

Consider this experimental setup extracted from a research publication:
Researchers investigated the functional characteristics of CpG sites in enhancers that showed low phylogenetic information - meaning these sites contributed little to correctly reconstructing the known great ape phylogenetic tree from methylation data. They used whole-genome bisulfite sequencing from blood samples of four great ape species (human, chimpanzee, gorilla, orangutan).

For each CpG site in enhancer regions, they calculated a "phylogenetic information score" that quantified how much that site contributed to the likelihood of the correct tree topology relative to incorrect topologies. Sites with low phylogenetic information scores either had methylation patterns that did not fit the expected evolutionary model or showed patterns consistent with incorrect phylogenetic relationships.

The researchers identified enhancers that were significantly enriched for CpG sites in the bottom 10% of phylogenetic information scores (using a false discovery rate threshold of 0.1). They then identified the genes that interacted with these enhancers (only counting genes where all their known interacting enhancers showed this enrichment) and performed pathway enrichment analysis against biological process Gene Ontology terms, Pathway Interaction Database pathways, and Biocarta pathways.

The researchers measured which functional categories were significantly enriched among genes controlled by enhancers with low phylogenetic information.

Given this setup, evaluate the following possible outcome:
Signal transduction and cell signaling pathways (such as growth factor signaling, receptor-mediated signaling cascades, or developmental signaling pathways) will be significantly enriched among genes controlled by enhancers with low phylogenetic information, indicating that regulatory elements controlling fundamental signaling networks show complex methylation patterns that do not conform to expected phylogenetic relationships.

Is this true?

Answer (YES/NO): NO